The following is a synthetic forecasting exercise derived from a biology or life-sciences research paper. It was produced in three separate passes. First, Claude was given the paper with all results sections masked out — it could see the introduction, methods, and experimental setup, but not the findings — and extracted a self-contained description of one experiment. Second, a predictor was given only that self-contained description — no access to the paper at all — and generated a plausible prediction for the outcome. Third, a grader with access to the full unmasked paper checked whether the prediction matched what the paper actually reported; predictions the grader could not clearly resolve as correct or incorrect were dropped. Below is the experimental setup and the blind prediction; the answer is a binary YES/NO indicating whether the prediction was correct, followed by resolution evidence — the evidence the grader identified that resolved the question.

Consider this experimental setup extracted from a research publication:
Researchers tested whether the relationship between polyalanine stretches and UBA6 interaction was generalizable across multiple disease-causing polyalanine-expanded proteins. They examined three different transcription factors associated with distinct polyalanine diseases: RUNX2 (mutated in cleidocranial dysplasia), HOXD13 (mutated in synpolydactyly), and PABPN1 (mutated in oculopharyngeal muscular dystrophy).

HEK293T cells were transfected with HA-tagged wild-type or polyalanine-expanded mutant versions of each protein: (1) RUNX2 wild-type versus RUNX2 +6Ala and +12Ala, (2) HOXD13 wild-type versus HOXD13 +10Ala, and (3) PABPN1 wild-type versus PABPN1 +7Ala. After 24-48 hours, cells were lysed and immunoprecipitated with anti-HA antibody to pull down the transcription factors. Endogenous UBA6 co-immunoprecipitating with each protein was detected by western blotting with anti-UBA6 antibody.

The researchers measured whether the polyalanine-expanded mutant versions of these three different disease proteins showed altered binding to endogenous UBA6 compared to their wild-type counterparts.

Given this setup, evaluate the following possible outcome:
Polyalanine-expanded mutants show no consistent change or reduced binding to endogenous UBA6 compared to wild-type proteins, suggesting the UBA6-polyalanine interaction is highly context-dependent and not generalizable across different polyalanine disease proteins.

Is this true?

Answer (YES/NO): NO